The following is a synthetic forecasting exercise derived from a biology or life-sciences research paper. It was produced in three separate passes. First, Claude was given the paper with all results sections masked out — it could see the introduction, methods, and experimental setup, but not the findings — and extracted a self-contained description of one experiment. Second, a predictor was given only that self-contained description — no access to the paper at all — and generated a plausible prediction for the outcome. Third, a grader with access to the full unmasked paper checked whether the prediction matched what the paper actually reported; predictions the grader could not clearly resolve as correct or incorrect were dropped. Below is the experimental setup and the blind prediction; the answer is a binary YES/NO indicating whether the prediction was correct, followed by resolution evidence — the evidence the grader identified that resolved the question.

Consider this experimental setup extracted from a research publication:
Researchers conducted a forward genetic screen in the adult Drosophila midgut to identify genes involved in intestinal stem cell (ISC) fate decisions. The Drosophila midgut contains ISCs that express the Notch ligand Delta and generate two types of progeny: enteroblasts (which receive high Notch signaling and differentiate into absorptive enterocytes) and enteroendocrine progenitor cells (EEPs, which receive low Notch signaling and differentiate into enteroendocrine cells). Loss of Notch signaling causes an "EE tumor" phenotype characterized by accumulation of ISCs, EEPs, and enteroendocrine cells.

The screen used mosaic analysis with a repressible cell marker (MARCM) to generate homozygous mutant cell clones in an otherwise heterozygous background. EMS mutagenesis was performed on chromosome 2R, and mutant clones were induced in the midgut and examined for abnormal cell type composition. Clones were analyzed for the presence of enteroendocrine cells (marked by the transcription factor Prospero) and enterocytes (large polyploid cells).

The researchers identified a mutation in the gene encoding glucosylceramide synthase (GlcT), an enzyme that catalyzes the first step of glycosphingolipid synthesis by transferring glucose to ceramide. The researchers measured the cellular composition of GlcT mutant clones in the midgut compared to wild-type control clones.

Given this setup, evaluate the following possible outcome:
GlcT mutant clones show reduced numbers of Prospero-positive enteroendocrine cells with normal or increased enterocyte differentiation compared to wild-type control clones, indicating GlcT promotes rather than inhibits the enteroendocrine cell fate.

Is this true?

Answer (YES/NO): NO